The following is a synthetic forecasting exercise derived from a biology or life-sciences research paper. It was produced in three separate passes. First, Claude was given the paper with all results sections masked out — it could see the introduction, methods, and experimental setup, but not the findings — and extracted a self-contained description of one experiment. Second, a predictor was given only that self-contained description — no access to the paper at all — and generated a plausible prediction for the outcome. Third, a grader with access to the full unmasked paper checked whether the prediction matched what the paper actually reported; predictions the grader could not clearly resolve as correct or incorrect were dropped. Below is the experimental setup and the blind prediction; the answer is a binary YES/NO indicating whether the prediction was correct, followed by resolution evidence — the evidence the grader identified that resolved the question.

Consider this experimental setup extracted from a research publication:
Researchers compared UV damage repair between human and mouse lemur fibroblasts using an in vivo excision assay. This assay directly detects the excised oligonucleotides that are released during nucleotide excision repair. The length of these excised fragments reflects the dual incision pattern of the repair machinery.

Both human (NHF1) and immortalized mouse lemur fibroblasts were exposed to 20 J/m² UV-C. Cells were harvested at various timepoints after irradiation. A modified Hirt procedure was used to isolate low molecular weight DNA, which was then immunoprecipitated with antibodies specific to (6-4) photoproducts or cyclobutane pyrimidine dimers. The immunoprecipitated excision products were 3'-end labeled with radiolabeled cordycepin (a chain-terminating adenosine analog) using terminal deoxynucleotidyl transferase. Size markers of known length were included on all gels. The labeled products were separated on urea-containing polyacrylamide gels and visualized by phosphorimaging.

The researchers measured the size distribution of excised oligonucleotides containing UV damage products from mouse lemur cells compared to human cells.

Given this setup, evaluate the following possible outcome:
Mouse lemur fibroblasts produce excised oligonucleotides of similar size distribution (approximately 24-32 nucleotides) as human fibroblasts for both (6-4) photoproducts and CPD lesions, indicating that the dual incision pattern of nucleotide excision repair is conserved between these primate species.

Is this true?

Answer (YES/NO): YES